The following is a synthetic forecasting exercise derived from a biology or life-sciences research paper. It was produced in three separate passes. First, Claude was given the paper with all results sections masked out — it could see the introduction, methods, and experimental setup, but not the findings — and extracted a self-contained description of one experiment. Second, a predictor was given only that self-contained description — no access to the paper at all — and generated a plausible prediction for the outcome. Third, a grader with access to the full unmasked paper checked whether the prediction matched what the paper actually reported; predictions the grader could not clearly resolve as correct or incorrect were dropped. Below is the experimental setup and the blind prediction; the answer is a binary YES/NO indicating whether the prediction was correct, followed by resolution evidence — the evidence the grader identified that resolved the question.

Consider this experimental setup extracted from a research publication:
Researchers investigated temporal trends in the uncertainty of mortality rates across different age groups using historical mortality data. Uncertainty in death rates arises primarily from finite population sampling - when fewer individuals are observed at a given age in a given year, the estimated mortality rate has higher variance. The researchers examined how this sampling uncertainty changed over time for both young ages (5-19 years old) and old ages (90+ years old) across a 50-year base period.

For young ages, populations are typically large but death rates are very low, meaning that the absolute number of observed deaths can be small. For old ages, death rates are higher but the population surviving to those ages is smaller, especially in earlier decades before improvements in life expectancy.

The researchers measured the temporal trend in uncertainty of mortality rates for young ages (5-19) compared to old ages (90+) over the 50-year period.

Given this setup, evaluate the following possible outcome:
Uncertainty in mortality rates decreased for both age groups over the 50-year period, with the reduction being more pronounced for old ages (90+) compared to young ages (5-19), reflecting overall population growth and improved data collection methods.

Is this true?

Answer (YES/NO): NO